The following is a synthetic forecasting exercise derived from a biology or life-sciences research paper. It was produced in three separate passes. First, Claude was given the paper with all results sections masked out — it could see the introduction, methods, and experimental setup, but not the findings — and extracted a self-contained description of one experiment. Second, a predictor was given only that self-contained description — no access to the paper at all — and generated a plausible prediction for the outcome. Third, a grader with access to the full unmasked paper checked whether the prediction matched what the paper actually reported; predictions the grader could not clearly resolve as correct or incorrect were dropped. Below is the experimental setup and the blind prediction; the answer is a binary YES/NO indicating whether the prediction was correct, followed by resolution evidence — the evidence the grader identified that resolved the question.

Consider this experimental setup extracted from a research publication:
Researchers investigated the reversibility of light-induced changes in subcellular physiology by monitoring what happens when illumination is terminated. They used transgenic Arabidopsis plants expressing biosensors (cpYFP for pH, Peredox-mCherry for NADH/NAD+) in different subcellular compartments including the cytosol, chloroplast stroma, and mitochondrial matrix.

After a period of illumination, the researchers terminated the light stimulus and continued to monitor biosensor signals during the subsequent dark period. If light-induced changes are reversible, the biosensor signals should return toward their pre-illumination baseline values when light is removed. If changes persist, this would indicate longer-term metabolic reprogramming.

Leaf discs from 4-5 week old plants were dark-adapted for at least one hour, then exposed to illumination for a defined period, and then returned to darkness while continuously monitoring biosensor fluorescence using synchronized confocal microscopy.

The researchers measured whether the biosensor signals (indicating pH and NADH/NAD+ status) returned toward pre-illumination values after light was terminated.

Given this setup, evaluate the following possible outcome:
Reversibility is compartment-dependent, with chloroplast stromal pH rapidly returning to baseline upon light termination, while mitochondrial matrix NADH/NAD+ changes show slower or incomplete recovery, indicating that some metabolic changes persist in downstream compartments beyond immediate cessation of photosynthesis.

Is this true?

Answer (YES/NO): NO